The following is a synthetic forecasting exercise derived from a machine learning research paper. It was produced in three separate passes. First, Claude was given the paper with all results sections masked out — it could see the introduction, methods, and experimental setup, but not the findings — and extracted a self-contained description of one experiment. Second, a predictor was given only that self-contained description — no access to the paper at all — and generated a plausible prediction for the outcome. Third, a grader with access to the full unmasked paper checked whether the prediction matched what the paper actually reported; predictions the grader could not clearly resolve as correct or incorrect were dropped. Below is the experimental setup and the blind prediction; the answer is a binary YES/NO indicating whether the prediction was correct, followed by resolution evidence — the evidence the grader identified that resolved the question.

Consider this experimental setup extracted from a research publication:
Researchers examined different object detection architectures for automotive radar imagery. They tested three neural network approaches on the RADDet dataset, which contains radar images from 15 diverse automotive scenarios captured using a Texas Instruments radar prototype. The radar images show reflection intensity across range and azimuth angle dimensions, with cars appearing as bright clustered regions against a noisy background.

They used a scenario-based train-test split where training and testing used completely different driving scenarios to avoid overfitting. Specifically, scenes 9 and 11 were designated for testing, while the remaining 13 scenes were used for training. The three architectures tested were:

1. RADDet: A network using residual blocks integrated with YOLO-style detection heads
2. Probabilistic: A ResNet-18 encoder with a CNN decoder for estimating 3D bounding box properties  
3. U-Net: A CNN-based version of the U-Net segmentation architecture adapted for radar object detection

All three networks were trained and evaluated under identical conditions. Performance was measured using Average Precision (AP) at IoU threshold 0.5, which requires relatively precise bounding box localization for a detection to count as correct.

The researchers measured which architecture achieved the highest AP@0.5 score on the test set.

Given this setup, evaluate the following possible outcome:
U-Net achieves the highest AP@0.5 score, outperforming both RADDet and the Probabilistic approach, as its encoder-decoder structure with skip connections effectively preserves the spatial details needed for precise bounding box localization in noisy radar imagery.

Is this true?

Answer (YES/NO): YES